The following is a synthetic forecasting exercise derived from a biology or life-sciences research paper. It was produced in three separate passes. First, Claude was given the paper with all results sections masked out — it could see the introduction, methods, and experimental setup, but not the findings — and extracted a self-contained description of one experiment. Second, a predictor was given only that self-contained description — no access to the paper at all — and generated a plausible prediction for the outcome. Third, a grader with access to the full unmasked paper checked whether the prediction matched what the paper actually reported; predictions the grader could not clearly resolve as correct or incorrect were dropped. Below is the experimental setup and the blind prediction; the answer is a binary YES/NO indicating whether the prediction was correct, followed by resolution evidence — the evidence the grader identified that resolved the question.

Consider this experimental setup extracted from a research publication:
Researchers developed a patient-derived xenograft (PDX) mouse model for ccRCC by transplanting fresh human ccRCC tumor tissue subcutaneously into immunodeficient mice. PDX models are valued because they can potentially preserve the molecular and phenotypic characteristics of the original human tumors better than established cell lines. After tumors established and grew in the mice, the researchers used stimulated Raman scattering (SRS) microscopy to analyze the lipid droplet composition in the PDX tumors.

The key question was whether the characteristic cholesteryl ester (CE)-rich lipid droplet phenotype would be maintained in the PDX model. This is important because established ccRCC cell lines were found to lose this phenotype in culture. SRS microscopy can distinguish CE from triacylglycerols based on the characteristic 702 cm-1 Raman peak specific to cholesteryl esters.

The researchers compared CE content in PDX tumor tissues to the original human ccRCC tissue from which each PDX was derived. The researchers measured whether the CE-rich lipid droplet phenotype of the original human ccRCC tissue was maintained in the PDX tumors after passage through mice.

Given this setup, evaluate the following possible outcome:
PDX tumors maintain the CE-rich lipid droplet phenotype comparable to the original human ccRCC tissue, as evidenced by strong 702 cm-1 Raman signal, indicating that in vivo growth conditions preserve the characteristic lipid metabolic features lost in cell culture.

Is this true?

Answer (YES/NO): YES